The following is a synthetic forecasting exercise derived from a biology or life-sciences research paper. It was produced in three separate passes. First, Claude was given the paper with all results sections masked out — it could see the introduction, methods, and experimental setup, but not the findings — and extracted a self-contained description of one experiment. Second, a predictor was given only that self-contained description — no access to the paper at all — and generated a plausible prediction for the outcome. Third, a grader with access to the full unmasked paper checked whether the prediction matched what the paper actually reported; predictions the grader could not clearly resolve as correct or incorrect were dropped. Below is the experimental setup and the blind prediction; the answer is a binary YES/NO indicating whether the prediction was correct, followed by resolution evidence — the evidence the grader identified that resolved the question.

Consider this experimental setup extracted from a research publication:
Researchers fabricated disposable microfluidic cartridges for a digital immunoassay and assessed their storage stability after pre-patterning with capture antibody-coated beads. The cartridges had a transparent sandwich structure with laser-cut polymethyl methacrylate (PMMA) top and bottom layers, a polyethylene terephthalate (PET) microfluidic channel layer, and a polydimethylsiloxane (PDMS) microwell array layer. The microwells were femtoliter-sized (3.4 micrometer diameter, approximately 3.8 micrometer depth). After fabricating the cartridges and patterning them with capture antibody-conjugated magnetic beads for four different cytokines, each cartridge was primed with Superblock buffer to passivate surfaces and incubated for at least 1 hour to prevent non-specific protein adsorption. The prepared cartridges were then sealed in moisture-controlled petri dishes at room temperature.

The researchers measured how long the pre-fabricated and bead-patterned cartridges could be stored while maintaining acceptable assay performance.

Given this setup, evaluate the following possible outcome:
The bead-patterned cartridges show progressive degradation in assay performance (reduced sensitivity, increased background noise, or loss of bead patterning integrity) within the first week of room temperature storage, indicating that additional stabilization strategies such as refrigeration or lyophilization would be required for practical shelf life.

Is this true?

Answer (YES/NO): NO